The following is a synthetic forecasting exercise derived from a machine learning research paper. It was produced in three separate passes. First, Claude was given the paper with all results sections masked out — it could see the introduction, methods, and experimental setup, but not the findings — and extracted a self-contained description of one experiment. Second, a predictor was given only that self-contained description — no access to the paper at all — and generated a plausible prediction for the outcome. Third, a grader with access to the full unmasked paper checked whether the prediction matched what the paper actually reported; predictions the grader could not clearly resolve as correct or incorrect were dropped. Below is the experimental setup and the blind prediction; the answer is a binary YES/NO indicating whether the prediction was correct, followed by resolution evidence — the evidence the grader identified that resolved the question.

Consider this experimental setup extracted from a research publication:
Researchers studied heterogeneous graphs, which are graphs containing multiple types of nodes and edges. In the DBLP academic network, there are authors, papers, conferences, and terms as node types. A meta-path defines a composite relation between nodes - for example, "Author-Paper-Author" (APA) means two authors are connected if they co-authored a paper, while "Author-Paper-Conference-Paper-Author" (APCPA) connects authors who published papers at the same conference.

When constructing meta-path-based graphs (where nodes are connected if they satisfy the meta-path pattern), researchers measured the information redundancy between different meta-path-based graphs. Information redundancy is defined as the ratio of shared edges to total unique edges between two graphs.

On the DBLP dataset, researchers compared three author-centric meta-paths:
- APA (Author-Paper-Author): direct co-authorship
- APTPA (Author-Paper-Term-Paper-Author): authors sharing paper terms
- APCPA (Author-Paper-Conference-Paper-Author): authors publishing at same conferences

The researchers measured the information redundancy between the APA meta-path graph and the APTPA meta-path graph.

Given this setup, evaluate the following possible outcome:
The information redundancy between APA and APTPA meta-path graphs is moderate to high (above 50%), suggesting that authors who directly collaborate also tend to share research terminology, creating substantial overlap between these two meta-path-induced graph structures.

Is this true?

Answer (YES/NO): YES